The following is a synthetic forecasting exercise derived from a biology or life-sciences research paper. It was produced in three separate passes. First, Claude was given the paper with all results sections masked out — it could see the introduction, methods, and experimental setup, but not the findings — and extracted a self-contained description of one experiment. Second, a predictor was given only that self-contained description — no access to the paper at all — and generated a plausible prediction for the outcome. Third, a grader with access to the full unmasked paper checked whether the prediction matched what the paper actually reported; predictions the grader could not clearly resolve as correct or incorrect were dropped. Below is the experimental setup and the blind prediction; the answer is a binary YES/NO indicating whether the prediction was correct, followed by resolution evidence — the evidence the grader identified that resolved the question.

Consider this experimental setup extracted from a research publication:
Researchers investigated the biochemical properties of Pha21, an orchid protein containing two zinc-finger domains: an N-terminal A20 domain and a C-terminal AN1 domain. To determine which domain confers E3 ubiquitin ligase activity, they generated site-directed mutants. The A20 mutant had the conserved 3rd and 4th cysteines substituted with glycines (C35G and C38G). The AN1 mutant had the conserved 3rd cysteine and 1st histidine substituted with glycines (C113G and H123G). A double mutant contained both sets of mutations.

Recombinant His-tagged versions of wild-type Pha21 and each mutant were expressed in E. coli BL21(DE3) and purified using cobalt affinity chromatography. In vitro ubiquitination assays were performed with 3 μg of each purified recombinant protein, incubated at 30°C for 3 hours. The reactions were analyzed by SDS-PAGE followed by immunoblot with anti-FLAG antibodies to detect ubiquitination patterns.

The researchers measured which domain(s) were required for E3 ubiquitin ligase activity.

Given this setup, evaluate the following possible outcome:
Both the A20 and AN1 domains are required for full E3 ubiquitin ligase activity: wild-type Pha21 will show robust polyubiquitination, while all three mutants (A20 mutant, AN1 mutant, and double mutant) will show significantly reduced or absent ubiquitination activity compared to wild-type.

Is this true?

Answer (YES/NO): NO